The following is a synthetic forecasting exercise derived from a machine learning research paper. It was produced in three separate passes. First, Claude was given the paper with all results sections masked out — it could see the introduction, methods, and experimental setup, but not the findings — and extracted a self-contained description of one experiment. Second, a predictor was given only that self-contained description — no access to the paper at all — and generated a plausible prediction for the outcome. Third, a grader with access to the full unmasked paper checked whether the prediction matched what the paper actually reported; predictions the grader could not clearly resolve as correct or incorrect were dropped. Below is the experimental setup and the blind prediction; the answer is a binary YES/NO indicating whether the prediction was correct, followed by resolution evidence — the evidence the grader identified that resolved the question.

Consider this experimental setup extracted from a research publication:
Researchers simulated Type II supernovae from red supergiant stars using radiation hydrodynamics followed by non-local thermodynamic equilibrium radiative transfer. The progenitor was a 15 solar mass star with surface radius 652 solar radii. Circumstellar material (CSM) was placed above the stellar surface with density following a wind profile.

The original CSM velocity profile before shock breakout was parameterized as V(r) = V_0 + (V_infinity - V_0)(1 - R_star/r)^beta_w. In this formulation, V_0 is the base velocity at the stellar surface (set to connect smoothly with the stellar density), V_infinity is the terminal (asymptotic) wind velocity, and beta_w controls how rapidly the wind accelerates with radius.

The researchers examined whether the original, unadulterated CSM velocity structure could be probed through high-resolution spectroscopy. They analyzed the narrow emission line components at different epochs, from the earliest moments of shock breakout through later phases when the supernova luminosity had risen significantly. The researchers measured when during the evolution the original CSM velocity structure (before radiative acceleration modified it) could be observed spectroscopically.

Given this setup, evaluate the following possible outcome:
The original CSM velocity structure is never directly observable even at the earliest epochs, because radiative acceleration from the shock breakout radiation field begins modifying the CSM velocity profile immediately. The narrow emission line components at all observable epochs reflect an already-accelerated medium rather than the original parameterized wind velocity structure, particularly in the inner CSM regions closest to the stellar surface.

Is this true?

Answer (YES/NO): NO